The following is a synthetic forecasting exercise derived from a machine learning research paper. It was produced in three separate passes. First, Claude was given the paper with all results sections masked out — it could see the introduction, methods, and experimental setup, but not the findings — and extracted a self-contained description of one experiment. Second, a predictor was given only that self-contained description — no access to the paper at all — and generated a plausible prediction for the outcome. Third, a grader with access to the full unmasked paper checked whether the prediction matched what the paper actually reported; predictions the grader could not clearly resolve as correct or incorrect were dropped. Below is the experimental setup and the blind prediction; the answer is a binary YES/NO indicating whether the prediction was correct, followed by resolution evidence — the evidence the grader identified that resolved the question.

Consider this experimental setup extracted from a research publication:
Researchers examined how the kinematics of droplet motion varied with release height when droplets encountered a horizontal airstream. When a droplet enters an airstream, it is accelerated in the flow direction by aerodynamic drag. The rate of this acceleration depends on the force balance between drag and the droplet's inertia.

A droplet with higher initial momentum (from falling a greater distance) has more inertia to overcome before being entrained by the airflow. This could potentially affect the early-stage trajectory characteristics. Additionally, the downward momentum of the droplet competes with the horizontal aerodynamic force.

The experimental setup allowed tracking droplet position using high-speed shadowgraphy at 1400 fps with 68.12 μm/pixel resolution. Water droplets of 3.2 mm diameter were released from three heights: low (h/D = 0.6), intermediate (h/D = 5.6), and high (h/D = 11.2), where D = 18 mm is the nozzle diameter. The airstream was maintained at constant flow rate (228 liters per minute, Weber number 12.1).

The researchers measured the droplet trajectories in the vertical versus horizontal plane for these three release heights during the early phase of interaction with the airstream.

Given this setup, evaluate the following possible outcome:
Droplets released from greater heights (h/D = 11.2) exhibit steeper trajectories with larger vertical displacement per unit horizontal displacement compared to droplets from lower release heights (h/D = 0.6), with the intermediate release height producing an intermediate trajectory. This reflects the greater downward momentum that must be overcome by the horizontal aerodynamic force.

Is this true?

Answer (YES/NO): YES